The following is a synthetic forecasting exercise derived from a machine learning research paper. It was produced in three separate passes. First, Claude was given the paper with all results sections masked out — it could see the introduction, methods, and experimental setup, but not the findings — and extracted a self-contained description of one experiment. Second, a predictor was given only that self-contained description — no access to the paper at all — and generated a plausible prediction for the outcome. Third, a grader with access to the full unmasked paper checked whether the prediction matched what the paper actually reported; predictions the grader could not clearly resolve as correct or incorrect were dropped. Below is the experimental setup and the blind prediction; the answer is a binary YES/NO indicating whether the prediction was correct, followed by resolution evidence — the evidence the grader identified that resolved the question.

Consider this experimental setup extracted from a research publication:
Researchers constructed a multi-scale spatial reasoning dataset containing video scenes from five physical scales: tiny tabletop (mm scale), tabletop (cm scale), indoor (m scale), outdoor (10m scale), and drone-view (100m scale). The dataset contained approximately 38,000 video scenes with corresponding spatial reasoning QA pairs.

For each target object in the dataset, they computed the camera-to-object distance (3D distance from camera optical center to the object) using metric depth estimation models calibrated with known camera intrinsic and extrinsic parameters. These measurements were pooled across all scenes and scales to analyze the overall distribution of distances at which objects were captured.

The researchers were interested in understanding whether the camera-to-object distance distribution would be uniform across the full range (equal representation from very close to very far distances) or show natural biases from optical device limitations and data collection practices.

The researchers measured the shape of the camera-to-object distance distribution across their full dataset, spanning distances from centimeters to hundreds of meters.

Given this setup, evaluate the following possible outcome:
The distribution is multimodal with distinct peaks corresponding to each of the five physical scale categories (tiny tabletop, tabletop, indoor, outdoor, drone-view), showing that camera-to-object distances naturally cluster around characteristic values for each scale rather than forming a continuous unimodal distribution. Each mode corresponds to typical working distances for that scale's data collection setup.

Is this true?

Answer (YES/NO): NO